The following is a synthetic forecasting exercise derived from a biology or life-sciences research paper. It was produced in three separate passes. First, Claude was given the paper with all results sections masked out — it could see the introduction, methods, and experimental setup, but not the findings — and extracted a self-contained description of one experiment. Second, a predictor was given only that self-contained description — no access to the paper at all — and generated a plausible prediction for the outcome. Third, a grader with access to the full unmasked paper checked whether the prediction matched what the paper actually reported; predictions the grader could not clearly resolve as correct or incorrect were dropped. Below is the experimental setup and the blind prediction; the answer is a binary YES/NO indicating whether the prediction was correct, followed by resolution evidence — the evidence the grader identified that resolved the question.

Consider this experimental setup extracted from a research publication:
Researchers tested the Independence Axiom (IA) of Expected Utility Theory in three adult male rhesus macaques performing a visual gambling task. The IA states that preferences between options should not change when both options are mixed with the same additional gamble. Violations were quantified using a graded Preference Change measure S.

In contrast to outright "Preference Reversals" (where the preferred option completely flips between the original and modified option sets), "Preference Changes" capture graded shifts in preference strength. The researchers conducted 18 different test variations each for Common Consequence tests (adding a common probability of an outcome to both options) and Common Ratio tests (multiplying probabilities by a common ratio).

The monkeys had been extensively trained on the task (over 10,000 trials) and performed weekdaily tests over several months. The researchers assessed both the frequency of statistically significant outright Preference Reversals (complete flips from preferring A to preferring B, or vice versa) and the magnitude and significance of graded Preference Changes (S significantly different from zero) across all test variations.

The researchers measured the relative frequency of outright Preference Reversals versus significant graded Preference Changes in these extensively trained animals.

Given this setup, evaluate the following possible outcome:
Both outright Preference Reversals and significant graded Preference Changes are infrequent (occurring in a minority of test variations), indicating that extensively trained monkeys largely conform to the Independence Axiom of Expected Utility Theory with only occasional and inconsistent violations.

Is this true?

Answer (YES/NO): NO